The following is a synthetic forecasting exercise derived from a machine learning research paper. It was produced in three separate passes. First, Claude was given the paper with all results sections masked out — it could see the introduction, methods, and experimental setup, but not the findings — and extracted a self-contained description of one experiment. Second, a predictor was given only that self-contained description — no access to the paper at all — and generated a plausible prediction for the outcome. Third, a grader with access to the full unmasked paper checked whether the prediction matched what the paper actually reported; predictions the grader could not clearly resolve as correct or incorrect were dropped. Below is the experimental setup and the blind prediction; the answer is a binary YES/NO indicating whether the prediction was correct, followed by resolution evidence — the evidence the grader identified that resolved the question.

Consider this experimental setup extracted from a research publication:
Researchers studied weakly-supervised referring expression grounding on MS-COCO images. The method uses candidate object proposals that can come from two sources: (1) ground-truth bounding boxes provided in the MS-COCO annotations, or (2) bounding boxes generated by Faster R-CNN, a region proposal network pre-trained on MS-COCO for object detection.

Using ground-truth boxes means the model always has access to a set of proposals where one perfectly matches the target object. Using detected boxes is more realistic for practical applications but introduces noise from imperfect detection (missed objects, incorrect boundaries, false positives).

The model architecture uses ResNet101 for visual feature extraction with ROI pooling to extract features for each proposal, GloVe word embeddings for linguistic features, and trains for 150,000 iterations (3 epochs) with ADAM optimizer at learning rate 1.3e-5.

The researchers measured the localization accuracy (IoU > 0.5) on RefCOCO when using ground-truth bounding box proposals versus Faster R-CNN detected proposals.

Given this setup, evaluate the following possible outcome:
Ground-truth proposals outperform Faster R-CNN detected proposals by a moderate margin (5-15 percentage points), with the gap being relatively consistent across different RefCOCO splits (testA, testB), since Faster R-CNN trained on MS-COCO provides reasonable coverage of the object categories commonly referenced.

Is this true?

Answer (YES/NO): NO